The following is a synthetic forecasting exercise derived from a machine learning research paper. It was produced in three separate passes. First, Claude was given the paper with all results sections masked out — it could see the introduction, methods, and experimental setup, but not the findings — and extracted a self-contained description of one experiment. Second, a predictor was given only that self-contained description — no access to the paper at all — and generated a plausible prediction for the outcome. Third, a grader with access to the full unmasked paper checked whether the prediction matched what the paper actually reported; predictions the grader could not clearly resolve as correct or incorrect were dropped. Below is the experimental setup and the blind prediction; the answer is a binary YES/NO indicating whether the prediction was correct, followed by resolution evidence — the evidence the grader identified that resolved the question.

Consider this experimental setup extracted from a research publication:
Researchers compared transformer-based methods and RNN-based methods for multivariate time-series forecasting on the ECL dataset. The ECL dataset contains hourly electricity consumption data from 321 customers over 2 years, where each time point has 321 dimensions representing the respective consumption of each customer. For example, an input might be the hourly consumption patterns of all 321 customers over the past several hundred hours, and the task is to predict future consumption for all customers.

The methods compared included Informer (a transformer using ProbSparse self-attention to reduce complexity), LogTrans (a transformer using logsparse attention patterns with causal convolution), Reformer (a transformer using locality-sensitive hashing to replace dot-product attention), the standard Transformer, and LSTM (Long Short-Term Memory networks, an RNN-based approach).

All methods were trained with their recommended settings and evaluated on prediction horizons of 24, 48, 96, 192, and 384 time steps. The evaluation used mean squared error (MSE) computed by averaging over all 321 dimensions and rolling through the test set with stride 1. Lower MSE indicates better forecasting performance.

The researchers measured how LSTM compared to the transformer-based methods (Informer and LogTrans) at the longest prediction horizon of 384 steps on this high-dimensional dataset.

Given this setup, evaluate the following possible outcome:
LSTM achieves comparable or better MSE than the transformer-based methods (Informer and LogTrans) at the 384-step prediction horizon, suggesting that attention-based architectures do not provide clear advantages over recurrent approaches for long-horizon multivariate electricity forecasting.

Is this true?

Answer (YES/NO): YES